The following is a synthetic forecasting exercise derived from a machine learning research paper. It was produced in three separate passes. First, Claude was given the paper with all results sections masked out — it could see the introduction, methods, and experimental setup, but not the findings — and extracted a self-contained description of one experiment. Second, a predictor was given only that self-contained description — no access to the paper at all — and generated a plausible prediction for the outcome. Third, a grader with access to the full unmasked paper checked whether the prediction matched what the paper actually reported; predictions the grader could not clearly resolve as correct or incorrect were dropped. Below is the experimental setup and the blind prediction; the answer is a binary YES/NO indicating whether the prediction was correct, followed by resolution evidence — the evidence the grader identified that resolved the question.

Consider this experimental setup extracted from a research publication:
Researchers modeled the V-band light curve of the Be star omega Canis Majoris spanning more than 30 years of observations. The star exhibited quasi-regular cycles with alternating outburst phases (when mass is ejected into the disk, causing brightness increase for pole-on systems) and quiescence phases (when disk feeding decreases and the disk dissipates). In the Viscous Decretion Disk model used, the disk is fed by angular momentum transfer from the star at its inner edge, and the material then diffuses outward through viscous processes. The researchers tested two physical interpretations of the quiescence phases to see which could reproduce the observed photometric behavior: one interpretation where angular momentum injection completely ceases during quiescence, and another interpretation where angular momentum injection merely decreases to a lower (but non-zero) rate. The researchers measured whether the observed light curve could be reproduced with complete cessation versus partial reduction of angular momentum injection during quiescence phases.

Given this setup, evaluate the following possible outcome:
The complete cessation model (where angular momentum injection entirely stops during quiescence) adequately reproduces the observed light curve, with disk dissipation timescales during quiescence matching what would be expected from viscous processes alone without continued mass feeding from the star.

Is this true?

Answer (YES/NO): NO